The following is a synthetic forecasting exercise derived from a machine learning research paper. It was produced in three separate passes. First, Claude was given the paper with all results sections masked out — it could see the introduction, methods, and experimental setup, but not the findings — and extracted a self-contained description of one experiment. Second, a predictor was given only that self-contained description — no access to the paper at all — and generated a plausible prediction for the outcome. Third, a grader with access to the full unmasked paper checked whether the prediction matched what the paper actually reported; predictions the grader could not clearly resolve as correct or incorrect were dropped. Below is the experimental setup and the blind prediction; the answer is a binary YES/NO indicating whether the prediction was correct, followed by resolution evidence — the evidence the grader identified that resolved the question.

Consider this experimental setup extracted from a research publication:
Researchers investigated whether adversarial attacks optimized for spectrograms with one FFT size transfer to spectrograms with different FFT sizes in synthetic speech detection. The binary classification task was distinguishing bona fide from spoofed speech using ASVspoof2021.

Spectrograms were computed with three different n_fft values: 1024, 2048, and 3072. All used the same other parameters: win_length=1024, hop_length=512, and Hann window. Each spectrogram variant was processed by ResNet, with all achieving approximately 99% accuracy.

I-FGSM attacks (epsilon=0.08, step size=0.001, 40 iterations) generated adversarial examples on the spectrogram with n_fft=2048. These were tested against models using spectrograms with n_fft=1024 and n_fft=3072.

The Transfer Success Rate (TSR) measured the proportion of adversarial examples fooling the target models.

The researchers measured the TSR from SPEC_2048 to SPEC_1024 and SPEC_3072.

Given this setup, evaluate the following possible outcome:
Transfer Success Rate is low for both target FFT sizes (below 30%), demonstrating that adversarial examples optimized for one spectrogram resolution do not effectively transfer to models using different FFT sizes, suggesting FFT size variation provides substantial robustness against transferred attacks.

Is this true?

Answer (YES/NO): NO